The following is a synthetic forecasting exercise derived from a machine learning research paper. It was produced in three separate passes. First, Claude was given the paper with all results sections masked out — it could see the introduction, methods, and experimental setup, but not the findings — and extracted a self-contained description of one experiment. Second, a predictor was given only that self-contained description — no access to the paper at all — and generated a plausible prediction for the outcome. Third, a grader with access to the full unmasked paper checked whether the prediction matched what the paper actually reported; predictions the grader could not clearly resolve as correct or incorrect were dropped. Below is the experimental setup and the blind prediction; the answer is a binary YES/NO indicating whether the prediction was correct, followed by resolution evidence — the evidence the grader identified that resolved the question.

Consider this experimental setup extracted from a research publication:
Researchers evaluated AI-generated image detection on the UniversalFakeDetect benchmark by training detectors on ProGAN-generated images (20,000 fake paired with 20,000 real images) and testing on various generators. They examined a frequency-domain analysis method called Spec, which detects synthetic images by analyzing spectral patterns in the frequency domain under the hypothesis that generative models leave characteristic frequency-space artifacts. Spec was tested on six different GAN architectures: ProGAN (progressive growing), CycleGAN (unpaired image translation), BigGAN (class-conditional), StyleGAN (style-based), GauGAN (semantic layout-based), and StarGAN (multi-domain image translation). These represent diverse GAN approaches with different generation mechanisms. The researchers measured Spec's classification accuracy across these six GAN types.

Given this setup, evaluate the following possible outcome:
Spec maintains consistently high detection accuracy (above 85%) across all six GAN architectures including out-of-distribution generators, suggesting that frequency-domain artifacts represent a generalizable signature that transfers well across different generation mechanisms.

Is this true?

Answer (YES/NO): NO